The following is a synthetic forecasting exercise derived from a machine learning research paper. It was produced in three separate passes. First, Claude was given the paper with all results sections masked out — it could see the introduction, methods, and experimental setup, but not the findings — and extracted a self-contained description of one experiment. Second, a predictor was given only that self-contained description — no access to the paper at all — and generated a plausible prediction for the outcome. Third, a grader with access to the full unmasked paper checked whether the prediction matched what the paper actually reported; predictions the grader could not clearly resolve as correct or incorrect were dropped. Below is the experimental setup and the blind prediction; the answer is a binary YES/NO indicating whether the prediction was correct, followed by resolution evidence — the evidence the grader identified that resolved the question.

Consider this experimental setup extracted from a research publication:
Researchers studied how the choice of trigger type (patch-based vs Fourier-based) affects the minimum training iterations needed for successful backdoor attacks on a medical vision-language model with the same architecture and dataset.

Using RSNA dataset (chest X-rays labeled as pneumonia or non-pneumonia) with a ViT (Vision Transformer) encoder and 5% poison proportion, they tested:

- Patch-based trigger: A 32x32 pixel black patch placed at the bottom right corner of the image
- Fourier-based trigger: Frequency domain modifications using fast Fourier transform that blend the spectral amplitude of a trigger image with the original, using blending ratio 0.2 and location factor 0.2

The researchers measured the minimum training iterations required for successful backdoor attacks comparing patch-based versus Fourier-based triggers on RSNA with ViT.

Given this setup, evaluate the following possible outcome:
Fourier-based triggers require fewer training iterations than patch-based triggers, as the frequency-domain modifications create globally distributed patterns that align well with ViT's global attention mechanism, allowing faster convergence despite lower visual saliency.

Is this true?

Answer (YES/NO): NO